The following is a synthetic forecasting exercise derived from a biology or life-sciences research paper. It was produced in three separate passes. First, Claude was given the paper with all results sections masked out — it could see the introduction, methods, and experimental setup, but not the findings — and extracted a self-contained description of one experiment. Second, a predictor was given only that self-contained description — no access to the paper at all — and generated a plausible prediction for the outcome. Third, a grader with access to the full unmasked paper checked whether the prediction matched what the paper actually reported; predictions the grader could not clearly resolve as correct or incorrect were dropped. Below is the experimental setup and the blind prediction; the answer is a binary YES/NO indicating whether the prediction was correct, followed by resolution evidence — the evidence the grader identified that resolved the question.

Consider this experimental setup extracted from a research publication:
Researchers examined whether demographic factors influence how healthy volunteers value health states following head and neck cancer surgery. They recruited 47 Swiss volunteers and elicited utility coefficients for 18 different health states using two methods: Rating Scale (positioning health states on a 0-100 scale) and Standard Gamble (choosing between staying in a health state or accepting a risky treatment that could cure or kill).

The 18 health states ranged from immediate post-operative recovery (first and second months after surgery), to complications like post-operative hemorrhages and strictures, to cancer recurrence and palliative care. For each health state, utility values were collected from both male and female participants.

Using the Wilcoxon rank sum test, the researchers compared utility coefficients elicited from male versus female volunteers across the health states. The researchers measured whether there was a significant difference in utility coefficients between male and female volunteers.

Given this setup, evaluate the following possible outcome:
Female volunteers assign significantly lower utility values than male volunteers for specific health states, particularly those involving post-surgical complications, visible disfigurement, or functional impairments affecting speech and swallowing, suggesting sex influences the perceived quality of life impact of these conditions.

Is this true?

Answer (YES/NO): NO